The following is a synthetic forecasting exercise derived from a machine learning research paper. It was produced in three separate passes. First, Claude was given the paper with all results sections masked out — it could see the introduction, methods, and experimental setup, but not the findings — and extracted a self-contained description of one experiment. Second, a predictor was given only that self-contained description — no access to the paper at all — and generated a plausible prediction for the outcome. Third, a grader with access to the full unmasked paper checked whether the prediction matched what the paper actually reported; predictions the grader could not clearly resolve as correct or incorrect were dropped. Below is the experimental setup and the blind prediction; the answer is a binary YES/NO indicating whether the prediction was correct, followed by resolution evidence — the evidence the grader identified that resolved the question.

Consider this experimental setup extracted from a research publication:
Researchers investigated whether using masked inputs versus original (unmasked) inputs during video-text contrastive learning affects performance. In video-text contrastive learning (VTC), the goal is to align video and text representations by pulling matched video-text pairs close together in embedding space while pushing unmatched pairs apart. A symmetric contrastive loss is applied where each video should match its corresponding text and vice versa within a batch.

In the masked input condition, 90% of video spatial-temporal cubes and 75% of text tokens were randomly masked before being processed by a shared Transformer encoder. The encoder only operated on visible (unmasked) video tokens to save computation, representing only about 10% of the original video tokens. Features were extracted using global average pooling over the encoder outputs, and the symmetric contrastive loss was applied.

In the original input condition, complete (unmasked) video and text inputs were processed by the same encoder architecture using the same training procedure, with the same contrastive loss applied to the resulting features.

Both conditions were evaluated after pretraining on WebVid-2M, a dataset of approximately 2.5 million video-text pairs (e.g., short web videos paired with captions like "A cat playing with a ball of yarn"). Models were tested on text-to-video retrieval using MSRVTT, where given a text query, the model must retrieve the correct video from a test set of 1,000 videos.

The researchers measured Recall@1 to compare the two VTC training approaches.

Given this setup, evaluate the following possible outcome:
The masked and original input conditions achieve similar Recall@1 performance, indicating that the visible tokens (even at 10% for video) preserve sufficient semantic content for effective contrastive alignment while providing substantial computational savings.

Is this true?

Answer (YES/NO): NO